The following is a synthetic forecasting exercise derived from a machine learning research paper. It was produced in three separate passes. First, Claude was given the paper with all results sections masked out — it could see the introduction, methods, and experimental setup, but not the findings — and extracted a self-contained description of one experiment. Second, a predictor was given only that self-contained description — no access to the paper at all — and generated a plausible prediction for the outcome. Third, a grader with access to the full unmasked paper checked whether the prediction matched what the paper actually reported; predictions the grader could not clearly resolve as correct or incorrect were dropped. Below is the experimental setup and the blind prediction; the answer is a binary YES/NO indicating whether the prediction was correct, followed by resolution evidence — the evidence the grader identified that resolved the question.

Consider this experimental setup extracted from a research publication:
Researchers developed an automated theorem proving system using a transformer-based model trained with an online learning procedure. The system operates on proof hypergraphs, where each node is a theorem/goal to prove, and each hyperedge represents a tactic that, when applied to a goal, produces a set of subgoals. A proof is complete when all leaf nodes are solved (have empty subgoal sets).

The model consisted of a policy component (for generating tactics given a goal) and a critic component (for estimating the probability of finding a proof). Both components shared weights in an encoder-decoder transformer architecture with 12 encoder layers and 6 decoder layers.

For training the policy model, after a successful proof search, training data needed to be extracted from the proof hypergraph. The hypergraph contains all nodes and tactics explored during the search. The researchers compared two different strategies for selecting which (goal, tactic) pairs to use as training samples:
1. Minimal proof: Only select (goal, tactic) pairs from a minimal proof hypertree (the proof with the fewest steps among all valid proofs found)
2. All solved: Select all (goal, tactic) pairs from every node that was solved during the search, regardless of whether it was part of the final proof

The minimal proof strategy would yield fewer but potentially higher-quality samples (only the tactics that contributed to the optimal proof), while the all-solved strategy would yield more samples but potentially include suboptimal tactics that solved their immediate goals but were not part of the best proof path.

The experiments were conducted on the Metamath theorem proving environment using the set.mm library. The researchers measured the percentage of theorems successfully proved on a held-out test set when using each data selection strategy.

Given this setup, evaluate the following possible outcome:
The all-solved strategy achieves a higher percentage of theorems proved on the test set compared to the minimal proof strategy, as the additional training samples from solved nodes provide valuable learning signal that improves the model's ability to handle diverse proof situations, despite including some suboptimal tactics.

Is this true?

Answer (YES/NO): NO